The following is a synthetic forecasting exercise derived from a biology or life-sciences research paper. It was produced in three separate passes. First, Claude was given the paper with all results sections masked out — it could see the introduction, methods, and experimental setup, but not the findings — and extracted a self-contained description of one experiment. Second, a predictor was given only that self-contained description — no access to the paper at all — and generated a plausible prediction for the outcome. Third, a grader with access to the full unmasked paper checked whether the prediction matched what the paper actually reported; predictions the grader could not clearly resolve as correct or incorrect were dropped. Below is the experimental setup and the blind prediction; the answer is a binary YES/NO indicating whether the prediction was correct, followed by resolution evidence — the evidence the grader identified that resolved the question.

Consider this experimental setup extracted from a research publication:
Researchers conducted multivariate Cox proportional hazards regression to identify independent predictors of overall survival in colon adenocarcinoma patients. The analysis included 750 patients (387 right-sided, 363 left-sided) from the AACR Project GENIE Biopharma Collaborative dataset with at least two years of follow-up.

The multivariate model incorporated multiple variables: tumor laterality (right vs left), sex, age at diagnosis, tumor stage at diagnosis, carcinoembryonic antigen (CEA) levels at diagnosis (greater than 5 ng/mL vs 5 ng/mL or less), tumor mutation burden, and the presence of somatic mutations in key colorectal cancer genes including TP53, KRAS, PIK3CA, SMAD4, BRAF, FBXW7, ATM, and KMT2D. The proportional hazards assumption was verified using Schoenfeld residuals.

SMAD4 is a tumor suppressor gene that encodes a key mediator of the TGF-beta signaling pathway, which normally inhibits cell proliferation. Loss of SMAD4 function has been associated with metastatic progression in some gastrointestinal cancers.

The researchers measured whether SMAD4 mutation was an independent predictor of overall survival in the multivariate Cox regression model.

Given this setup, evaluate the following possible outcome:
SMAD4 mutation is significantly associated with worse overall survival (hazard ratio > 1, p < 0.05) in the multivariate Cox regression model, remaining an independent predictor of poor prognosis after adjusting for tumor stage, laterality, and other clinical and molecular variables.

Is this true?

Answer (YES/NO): NO